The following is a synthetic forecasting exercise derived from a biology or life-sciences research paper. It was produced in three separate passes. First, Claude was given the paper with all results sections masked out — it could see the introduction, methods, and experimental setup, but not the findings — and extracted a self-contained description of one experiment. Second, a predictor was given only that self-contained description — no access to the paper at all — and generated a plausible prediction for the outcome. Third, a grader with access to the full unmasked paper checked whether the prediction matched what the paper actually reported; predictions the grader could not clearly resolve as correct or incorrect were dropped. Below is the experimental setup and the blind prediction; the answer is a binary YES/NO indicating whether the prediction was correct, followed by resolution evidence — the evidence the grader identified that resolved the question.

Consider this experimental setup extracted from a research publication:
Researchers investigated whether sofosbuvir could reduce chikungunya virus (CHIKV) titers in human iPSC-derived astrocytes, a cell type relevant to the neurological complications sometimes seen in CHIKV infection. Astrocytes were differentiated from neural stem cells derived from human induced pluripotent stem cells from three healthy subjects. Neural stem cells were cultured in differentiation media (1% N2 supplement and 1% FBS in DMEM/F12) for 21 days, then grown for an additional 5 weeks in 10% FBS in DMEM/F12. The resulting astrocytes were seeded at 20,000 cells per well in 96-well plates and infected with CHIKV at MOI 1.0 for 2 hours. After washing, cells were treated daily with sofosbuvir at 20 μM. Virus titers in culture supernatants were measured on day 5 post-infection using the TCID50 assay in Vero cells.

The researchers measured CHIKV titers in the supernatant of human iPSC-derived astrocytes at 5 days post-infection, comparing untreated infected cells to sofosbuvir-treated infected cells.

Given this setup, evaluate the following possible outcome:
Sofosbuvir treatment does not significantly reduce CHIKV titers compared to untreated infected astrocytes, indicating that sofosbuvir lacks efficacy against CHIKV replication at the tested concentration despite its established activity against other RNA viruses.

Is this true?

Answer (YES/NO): NO